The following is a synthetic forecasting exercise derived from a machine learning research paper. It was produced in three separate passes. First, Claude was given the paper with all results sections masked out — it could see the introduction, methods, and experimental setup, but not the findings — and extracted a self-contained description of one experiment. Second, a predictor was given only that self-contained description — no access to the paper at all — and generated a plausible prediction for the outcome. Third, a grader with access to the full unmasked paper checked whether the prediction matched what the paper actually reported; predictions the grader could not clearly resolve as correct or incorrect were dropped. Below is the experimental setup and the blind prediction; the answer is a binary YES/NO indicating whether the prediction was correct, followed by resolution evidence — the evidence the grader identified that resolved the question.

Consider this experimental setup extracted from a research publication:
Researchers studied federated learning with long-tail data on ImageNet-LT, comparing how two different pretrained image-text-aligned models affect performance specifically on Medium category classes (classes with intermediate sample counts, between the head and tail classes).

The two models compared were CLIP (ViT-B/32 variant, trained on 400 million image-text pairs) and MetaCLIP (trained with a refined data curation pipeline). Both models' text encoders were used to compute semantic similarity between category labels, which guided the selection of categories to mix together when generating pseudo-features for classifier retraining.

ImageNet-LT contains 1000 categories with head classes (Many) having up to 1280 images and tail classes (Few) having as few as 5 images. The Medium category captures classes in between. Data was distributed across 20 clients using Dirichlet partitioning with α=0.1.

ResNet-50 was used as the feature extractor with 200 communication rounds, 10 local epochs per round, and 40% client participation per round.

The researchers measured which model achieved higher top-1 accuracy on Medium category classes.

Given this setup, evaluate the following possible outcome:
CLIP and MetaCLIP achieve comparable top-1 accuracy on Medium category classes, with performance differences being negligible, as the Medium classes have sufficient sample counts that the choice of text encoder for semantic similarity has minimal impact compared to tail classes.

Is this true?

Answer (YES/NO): NO